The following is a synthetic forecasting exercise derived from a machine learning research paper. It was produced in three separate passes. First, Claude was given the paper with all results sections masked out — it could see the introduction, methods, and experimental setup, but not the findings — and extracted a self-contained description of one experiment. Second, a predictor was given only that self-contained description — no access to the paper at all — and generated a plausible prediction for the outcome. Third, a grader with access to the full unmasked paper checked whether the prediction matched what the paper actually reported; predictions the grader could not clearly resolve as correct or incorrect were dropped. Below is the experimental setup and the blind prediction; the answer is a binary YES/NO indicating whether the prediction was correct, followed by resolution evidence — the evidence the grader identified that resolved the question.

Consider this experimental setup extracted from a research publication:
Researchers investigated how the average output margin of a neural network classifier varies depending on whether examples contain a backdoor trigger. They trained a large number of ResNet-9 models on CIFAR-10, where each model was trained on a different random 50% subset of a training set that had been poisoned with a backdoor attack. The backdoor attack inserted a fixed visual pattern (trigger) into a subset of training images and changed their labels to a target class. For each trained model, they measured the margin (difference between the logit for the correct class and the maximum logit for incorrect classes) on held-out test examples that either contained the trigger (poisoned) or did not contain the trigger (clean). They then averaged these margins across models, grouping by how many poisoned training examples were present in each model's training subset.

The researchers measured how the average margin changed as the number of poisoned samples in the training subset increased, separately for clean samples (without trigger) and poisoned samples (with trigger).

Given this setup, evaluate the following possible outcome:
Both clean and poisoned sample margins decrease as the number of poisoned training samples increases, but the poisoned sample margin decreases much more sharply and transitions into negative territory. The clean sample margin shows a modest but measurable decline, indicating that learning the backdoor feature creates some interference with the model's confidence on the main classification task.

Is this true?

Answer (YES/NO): NO